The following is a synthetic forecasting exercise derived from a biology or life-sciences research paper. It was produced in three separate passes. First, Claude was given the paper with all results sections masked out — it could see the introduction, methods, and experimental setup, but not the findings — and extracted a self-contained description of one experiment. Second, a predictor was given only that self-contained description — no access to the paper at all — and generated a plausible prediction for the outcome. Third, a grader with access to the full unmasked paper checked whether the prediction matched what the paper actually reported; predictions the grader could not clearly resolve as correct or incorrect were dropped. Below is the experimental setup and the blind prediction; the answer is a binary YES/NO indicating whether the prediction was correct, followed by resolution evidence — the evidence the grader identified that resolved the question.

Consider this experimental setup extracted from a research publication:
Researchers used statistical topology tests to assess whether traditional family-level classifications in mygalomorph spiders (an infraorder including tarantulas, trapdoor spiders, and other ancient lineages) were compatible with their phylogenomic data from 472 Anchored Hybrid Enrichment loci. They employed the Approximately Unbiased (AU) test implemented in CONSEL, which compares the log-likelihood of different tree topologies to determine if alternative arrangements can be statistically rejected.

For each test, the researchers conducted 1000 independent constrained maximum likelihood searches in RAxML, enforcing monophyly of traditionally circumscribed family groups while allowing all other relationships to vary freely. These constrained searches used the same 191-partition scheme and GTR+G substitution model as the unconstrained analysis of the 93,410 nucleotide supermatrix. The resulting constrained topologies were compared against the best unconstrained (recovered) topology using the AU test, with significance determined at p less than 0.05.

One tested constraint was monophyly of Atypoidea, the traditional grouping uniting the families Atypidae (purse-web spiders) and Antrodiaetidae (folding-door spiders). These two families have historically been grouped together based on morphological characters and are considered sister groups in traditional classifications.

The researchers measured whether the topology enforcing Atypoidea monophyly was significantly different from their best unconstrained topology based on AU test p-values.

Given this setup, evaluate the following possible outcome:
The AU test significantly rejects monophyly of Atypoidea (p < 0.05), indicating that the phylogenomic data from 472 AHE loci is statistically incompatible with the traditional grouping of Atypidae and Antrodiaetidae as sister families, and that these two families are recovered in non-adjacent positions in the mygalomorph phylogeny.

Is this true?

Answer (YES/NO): NO